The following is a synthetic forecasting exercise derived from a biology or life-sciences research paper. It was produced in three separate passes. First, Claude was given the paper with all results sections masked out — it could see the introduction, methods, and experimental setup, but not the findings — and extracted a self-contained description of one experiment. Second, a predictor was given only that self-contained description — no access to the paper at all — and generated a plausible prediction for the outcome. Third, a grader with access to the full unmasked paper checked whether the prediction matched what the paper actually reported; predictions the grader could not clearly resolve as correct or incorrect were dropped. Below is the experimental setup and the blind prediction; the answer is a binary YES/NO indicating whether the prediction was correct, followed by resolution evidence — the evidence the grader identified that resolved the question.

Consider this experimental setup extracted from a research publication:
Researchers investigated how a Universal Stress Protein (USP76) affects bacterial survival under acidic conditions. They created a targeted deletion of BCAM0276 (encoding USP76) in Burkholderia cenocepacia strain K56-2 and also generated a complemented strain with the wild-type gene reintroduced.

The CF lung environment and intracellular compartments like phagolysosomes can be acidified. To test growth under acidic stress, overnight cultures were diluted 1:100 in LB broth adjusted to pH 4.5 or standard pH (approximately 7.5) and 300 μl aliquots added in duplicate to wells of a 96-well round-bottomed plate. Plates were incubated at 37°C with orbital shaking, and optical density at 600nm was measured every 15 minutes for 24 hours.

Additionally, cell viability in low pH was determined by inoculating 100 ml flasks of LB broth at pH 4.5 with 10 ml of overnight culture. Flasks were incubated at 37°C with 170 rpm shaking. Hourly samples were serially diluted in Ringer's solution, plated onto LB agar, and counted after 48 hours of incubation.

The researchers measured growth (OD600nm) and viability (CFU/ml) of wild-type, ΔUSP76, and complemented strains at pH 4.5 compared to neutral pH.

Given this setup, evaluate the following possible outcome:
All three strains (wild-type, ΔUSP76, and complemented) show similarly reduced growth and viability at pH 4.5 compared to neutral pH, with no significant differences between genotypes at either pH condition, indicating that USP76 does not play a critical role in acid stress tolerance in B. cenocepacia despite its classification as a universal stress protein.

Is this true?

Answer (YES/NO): NO